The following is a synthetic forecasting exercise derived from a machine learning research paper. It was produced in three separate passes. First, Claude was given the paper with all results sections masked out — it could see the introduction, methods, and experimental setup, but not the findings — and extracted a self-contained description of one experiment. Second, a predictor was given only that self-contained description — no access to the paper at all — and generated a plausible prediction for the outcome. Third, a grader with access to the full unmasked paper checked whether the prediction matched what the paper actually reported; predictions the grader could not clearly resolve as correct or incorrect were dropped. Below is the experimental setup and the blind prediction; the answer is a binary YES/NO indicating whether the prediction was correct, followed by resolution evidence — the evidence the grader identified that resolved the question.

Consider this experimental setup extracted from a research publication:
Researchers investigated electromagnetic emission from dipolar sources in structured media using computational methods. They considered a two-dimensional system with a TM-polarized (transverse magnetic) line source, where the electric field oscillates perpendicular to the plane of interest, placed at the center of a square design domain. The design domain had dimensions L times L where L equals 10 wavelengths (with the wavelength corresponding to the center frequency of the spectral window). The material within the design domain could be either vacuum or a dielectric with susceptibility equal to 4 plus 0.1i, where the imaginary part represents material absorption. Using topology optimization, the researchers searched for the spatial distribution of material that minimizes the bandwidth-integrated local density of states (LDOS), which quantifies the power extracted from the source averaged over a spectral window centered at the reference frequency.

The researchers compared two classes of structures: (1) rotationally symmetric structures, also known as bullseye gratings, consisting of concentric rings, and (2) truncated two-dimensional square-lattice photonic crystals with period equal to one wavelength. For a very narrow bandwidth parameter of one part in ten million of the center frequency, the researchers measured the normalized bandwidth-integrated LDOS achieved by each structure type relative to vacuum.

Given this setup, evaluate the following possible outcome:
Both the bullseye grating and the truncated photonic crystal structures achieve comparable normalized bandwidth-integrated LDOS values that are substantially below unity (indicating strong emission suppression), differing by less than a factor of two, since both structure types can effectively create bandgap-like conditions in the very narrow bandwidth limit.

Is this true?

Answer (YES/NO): NO